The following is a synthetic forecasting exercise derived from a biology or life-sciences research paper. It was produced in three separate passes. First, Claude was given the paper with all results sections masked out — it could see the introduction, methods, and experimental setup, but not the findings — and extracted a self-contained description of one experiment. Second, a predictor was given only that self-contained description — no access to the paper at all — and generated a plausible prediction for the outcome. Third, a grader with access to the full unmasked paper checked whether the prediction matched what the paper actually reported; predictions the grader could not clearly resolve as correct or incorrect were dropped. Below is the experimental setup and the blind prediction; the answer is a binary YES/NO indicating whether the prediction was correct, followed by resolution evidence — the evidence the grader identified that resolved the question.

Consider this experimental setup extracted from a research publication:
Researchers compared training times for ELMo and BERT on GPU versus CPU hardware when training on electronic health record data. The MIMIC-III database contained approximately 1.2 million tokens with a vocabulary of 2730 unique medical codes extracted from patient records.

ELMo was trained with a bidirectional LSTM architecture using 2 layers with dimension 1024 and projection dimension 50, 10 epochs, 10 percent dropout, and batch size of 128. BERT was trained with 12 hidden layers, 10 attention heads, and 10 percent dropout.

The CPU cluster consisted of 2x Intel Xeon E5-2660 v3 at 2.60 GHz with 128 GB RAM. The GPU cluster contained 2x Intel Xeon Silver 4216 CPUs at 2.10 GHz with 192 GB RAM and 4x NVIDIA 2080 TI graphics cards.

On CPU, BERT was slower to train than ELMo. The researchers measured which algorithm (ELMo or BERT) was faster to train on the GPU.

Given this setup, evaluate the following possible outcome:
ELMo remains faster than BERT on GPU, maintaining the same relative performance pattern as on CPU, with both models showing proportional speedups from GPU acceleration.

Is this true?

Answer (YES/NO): NO